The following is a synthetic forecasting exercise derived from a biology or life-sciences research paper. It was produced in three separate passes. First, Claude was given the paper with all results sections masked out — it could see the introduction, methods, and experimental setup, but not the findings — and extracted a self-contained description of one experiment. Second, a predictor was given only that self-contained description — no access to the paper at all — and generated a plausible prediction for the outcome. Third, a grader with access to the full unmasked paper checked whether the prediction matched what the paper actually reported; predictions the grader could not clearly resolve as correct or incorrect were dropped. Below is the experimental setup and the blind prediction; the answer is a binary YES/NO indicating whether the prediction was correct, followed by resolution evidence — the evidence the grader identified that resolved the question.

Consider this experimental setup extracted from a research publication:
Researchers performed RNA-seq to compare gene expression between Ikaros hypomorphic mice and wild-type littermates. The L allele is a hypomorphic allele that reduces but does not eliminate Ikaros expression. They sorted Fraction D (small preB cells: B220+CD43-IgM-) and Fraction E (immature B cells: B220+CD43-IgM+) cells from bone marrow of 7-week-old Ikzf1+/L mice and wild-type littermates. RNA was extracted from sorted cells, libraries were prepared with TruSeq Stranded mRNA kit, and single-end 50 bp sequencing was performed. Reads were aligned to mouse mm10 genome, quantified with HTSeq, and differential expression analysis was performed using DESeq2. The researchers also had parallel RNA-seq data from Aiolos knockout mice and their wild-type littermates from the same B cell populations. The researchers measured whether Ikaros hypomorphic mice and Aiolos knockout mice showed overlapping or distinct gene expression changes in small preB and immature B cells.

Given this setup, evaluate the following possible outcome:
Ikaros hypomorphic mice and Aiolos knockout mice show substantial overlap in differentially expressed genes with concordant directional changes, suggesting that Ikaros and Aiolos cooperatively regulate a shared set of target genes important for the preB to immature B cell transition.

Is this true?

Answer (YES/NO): NO